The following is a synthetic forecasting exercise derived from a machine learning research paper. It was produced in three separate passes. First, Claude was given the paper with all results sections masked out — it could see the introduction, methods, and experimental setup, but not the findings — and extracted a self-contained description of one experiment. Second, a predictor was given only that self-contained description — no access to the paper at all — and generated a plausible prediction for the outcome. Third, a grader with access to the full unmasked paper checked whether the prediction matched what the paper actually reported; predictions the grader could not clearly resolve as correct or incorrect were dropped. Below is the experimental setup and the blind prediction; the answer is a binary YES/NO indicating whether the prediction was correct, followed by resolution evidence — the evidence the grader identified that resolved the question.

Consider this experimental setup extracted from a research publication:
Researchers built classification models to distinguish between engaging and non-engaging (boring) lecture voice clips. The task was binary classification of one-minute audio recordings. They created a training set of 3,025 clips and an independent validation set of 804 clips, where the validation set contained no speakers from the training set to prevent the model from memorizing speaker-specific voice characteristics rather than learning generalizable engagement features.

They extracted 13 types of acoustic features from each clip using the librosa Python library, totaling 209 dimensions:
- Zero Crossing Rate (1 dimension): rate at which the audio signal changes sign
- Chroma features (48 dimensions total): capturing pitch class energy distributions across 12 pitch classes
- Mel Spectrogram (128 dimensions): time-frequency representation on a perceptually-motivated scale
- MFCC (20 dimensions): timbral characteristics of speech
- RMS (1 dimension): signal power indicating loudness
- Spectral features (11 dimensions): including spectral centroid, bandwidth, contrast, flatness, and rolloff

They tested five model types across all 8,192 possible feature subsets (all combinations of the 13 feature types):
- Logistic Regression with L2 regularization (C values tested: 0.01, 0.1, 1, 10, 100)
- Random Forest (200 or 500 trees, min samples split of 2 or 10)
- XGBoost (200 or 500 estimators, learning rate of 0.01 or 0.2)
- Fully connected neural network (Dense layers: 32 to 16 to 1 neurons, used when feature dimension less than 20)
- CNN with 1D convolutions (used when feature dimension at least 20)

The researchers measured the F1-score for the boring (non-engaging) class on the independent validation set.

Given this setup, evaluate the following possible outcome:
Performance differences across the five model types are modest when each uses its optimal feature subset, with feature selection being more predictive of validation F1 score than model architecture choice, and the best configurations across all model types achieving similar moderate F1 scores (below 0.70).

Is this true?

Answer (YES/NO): NO